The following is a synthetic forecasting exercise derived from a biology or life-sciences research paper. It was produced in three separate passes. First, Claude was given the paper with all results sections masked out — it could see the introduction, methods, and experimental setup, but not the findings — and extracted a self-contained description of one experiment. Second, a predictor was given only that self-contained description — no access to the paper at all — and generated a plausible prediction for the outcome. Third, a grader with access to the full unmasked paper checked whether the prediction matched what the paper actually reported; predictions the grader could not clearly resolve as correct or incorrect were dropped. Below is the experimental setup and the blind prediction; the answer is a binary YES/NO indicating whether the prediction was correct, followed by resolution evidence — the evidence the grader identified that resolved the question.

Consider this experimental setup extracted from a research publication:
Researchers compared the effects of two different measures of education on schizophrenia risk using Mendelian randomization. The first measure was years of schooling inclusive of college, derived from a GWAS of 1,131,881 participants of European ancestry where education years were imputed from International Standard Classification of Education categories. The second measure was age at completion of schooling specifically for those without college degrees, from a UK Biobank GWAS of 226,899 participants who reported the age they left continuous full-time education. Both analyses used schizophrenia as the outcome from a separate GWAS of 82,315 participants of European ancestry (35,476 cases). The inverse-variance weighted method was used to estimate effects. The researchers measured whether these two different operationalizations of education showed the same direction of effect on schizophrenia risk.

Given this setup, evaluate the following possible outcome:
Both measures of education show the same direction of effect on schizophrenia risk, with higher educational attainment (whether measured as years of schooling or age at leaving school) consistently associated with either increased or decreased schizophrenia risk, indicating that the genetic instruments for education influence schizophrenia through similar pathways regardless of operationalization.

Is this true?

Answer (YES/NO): NO